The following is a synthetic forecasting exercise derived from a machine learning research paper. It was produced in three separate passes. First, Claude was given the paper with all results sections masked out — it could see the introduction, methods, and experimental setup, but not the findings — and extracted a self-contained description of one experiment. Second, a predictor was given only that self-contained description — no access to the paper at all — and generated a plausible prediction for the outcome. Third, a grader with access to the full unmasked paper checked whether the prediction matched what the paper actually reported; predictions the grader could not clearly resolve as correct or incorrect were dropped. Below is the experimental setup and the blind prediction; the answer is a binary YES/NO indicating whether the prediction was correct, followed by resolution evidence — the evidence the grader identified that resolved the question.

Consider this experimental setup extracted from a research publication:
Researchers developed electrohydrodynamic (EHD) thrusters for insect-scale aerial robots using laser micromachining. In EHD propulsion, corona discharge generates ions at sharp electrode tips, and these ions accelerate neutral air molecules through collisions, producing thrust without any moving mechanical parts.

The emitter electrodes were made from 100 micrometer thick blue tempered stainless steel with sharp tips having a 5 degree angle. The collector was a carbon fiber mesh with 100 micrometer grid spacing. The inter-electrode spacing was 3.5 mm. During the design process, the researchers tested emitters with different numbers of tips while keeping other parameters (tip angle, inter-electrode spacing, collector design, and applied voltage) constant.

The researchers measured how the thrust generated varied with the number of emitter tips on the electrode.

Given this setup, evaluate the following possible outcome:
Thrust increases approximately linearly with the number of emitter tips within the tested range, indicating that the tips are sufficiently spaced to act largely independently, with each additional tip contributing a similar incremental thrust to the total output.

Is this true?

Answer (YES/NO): NO